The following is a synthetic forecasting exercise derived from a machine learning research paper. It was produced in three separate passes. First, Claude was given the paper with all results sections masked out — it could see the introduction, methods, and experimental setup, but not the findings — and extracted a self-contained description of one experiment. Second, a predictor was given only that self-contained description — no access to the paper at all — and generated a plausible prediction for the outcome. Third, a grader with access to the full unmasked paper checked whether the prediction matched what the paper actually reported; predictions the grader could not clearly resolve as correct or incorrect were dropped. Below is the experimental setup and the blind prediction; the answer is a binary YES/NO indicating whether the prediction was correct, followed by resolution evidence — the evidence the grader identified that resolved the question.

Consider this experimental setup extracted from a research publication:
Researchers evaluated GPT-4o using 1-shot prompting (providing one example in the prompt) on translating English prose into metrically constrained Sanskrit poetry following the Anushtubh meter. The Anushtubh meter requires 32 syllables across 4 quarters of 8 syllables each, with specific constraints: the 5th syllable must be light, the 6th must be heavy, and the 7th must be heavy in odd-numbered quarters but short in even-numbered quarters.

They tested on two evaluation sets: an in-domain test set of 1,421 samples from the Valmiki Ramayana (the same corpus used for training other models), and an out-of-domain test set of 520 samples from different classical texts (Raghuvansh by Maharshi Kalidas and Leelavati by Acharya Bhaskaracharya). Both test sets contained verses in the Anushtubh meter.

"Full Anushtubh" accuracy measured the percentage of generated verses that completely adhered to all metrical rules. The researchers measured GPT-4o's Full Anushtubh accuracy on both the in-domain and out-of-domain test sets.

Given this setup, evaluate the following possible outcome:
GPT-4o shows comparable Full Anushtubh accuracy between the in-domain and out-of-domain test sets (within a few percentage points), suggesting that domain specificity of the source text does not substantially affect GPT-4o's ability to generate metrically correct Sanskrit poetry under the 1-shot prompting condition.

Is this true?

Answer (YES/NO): NO